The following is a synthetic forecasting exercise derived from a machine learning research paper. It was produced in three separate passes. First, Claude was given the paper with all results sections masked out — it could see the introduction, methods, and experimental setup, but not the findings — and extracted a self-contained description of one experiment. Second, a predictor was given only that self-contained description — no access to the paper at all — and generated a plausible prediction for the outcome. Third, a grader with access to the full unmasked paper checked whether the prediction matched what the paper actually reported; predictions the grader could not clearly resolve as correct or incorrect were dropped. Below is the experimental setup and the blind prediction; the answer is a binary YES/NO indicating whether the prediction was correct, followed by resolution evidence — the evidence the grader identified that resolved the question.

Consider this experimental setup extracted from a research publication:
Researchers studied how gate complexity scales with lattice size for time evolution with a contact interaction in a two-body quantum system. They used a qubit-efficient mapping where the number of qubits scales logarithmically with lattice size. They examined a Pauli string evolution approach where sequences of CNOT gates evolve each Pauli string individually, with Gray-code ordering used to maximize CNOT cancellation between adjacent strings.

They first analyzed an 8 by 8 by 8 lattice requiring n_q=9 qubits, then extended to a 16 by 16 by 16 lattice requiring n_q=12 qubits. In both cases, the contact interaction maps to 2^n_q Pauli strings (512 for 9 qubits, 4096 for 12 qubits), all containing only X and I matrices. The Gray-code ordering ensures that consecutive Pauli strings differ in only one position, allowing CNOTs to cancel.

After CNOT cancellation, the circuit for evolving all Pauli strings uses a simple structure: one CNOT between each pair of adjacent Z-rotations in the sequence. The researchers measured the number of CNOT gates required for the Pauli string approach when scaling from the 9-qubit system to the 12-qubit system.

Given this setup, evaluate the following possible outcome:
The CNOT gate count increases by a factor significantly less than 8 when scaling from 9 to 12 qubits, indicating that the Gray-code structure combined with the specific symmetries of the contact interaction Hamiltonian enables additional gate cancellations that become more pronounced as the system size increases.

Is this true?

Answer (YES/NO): NO